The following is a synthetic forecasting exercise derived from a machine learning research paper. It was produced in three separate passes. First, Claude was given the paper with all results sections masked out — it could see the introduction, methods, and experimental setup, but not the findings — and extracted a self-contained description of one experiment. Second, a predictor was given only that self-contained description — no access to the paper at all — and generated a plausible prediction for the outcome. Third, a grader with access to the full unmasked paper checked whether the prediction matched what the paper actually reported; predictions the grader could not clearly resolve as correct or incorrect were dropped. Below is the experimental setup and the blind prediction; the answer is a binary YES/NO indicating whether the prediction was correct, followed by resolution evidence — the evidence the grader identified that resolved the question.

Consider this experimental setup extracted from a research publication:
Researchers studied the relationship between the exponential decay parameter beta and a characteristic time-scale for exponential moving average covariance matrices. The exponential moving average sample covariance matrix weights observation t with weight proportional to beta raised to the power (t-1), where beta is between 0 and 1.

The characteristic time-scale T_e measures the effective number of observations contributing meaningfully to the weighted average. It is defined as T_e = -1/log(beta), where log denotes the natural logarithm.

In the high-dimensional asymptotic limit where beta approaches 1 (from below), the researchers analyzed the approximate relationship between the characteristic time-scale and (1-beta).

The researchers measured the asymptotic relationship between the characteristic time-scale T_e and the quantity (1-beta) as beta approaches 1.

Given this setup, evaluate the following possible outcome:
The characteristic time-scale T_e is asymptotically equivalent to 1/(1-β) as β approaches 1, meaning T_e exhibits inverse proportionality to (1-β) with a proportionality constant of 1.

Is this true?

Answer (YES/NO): YES